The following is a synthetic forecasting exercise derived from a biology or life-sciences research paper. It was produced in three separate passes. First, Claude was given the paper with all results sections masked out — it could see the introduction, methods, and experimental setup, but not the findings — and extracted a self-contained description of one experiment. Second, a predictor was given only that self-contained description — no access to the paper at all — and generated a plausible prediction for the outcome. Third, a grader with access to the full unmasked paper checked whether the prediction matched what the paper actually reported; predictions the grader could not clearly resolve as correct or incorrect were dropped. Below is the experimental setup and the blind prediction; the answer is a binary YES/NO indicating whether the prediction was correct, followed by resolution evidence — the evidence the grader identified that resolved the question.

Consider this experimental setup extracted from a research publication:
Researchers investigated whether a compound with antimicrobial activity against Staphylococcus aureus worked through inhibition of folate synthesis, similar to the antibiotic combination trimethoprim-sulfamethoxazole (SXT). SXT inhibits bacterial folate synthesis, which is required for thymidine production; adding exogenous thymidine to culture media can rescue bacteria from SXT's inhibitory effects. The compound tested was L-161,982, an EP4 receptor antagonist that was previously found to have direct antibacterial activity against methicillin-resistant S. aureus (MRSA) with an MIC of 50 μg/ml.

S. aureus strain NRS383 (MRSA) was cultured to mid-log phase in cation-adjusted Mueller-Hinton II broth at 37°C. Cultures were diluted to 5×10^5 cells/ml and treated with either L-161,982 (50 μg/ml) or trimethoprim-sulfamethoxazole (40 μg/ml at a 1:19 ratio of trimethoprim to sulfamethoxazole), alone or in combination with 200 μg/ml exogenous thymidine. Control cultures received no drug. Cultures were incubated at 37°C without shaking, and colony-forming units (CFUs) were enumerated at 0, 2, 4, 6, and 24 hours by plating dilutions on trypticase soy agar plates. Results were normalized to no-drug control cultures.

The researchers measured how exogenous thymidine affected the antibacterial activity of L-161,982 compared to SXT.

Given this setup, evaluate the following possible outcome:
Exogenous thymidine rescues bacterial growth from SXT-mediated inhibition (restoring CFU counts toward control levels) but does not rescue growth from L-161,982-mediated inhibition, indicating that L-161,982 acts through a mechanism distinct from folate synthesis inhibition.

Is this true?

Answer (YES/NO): YES